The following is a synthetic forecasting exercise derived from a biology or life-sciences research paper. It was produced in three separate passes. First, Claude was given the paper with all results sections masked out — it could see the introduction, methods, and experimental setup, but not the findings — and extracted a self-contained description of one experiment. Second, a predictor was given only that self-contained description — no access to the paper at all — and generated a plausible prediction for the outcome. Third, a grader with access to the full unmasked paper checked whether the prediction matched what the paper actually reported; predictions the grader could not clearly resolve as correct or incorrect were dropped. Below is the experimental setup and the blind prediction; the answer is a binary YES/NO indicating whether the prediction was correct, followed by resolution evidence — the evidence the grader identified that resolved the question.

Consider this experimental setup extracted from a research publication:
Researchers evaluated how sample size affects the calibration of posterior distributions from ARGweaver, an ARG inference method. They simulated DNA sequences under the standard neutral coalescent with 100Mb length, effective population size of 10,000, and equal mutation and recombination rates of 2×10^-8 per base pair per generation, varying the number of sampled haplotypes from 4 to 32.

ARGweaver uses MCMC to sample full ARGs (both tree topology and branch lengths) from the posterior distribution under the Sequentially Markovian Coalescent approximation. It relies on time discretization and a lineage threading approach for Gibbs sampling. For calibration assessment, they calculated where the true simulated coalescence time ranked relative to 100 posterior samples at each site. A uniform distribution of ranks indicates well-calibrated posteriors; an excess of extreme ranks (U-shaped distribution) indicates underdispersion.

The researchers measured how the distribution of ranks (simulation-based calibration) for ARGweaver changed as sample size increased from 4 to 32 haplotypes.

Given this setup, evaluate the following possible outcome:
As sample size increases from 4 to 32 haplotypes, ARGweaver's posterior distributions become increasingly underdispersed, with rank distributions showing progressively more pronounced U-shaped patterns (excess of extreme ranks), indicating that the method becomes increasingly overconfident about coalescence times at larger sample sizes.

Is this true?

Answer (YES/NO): YES